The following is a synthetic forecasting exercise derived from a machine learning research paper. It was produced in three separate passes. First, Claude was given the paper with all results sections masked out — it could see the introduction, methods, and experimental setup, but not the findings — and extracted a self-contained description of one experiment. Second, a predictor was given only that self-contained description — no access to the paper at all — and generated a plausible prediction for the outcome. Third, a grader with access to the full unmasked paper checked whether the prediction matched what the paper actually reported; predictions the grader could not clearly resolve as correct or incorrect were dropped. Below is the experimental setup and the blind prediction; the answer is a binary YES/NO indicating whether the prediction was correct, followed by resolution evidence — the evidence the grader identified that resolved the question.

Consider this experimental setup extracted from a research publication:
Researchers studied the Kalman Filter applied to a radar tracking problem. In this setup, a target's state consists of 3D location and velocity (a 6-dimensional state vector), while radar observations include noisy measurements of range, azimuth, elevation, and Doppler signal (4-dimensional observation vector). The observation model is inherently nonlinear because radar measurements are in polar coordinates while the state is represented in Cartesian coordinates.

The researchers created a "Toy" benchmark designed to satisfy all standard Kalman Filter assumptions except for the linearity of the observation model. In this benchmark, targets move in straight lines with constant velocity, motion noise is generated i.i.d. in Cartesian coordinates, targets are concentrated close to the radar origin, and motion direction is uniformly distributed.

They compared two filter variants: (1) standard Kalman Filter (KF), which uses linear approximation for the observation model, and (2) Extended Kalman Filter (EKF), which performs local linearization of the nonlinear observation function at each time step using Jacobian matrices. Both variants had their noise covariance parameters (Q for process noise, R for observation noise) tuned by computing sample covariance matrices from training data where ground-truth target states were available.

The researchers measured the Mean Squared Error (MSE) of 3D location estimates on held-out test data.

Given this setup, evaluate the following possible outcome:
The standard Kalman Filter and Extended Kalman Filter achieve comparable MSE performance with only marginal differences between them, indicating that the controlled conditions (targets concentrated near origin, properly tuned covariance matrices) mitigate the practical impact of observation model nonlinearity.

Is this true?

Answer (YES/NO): NO